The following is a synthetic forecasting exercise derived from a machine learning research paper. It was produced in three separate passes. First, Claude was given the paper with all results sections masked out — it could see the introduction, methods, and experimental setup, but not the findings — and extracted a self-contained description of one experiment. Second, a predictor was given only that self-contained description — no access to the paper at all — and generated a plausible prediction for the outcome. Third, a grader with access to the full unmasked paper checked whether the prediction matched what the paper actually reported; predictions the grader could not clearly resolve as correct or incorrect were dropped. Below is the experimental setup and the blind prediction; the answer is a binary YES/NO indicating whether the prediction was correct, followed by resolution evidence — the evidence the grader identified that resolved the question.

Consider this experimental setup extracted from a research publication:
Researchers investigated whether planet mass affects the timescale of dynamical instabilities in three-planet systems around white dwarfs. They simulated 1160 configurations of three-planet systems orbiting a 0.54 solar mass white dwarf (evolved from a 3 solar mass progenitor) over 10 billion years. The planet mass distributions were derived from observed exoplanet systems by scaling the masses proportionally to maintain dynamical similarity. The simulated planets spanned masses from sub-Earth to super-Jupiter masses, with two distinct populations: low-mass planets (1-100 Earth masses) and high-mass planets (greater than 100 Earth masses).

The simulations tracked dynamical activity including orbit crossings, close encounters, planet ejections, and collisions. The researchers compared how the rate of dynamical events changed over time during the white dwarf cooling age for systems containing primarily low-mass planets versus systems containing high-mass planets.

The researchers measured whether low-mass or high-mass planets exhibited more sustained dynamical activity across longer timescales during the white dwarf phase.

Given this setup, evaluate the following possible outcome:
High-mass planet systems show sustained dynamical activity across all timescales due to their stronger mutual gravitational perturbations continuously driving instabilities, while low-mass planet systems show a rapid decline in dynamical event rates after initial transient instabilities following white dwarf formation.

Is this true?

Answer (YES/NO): NO